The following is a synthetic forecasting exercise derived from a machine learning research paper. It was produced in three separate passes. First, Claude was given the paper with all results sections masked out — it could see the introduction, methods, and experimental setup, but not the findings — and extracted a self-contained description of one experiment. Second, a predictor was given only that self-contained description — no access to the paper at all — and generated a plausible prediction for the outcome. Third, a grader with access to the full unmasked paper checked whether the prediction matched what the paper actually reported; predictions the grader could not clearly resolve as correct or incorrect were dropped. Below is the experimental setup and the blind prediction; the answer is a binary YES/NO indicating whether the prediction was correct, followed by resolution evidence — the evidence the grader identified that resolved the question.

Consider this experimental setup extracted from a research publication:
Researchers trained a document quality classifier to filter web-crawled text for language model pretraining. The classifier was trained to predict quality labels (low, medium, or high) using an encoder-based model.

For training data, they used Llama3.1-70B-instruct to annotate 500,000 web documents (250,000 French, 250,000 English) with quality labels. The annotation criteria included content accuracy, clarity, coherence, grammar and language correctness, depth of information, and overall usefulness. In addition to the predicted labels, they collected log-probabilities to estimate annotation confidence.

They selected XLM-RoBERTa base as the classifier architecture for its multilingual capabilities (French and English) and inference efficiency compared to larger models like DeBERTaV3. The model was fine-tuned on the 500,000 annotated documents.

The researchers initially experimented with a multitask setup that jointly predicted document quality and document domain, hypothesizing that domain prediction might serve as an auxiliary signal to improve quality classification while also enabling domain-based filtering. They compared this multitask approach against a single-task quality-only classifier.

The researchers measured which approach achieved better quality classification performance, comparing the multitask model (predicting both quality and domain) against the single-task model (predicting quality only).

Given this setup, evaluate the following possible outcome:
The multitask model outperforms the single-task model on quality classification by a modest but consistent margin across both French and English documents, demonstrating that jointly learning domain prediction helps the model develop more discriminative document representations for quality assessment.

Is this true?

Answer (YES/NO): NO